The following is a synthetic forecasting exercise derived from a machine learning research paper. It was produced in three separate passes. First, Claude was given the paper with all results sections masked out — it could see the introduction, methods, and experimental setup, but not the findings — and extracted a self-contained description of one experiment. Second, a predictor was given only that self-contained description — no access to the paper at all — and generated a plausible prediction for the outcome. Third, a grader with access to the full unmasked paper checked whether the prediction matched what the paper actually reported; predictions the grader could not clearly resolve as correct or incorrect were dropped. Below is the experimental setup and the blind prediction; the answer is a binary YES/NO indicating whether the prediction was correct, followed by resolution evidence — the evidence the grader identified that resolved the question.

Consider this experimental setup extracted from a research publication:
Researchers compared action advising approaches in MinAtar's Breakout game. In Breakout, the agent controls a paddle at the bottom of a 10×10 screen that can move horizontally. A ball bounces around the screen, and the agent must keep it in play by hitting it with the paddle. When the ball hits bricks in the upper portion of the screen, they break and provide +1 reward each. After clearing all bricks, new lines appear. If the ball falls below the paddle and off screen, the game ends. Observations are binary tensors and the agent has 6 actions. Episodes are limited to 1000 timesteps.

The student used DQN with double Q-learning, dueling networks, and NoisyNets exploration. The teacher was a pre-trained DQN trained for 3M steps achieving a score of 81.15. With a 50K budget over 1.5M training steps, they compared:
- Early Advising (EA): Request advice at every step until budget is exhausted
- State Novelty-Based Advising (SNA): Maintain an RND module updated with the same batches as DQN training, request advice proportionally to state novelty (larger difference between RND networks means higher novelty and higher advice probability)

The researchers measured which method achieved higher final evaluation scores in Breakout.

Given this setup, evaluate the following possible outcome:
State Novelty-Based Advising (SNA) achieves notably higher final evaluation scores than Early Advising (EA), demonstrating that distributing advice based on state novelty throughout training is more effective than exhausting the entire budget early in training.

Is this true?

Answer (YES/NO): YES